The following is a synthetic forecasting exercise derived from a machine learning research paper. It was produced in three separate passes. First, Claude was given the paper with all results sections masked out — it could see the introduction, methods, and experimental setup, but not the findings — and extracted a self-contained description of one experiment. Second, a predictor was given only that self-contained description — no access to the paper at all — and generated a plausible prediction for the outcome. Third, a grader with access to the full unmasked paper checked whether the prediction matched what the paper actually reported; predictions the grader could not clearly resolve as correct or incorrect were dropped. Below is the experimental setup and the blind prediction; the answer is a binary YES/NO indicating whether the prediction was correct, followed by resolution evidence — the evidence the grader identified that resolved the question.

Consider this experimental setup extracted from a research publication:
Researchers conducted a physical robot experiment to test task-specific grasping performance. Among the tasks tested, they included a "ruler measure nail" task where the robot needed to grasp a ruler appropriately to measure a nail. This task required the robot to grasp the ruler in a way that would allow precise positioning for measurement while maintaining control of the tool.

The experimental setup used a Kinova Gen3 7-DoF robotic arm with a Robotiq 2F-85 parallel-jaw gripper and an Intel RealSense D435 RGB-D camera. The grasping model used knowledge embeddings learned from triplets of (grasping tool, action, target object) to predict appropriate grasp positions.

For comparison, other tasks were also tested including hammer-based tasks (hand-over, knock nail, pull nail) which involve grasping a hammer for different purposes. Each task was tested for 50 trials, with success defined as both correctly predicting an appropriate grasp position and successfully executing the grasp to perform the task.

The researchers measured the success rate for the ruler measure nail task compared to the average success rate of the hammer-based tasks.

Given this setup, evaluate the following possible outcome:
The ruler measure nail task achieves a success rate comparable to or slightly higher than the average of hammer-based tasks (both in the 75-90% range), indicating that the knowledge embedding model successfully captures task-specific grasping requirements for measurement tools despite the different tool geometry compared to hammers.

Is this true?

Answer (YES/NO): NO